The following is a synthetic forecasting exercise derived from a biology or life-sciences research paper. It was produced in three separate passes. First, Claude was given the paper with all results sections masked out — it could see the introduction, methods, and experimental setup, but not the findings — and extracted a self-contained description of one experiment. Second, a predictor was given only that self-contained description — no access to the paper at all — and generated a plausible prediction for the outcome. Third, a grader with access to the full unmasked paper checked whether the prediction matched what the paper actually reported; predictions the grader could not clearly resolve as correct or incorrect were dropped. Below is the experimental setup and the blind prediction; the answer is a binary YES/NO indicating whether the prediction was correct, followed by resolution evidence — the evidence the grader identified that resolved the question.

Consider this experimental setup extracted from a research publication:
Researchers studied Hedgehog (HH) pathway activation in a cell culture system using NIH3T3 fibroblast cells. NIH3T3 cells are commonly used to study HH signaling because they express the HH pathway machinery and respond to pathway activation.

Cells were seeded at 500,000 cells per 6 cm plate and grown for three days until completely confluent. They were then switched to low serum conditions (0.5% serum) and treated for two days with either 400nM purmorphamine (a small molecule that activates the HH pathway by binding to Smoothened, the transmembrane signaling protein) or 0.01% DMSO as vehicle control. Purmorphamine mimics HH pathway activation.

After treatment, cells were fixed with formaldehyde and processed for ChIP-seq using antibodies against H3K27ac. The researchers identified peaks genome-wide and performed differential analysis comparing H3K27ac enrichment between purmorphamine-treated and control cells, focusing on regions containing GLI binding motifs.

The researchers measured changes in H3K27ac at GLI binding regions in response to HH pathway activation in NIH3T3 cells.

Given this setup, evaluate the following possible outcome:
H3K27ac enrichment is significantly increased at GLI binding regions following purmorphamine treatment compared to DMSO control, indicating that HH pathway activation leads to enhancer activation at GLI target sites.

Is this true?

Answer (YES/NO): NO